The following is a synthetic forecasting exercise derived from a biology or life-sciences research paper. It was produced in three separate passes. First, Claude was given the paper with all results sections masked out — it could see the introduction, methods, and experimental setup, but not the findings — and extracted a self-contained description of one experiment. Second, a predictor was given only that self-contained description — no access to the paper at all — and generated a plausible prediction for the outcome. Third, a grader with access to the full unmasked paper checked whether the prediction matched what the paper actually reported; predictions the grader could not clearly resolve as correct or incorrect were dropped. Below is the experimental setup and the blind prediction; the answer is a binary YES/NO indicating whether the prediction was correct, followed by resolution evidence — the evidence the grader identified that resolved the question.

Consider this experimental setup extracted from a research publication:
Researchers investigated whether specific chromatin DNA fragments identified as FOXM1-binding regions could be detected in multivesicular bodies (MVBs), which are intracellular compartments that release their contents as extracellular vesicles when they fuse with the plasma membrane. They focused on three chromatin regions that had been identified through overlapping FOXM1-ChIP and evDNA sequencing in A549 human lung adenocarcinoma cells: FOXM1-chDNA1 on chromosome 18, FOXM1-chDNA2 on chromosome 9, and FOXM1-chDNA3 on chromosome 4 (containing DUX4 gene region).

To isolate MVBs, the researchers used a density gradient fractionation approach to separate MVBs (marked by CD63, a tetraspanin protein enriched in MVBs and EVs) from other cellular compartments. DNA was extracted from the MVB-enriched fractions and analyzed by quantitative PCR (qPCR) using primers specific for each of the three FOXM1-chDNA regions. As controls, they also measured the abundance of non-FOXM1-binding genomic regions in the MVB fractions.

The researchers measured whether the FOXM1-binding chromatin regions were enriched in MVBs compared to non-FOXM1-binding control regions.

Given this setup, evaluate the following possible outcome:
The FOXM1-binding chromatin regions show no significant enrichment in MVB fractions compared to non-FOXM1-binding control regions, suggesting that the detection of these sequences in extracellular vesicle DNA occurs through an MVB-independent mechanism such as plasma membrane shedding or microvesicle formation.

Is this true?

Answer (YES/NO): NO